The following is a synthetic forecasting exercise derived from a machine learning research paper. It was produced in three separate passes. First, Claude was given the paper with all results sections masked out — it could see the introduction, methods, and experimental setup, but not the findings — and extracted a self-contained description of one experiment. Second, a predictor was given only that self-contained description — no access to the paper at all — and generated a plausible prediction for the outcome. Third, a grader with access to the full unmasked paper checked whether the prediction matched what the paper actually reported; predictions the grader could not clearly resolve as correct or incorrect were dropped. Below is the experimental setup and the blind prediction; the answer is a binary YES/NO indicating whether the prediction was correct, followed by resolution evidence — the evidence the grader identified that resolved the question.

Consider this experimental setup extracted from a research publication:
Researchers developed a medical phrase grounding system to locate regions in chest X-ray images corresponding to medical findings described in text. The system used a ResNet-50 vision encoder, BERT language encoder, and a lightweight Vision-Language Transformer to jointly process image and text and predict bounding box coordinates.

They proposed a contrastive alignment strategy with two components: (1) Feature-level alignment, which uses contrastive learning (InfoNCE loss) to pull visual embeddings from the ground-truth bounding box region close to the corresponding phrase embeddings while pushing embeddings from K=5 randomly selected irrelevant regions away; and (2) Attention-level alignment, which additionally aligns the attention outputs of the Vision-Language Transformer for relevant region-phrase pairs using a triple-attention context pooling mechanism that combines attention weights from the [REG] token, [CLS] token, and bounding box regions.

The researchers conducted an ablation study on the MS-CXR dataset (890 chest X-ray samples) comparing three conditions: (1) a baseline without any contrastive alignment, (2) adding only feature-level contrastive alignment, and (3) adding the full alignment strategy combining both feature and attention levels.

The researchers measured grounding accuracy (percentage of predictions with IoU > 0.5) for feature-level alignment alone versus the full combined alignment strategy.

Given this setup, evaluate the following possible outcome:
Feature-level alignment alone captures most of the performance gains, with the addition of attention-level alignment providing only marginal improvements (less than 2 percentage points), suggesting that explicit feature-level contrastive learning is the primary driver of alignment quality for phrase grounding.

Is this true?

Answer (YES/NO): NO